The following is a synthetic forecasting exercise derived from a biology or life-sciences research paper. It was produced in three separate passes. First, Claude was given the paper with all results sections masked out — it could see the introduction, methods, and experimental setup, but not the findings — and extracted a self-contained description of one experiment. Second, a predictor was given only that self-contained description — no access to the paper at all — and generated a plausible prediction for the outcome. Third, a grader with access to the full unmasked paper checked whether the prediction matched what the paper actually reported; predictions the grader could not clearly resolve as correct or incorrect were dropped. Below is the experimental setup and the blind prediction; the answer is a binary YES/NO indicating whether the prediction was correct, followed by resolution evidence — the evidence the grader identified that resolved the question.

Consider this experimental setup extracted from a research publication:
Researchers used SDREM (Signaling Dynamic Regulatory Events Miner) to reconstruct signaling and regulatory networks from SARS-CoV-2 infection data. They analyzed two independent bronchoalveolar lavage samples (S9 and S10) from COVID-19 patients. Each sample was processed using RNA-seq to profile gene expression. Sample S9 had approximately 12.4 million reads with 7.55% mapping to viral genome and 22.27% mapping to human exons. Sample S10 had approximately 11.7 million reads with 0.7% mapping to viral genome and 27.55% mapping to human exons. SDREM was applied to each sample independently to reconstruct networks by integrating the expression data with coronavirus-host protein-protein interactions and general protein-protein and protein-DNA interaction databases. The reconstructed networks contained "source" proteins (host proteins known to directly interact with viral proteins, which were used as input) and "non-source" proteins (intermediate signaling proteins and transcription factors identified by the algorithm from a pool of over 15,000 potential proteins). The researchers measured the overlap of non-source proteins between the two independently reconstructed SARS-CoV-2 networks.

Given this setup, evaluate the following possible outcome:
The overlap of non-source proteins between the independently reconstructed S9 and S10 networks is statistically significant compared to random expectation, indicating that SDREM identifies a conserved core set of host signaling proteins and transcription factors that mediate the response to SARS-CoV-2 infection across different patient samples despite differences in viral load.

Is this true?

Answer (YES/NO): YES